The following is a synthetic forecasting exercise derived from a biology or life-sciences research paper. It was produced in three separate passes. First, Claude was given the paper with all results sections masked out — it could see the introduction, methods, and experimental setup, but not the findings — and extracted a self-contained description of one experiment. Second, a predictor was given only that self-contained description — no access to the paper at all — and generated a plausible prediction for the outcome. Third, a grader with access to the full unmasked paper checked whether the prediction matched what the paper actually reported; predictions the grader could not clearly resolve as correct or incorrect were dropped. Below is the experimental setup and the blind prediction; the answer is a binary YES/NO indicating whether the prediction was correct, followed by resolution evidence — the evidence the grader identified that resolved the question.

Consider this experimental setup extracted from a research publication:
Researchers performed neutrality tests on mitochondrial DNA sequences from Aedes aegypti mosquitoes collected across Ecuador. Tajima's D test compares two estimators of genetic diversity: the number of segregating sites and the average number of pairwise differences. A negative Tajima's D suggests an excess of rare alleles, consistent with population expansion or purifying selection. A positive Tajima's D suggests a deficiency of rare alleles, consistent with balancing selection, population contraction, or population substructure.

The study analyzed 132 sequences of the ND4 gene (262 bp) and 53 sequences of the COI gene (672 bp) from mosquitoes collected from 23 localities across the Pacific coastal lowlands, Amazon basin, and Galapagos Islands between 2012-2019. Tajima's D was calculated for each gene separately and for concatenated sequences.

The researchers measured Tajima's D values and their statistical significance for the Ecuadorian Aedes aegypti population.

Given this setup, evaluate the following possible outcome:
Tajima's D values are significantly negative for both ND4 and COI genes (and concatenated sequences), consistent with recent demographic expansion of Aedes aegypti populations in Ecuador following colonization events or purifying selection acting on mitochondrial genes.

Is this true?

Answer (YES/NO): NO